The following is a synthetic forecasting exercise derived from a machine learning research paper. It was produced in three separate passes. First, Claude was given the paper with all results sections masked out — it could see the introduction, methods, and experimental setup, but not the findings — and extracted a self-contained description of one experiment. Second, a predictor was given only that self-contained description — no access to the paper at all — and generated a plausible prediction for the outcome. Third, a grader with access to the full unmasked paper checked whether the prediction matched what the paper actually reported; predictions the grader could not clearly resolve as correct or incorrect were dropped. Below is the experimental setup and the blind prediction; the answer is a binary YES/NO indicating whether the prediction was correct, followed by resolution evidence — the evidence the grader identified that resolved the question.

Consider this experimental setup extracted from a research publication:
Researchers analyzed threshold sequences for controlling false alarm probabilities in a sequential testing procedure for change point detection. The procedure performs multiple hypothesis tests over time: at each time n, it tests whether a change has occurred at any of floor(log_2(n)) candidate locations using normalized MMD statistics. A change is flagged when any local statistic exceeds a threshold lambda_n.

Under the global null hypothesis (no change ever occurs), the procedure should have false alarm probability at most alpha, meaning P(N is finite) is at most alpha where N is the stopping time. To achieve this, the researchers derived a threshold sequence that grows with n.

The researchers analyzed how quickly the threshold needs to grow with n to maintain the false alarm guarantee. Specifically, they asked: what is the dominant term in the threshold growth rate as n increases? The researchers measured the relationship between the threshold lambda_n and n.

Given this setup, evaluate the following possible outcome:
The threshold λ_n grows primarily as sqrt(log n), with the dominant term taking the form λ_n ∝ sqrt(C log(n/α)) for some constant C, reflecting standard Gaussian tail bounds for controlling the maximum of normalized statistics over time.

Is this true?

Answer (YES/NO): YES